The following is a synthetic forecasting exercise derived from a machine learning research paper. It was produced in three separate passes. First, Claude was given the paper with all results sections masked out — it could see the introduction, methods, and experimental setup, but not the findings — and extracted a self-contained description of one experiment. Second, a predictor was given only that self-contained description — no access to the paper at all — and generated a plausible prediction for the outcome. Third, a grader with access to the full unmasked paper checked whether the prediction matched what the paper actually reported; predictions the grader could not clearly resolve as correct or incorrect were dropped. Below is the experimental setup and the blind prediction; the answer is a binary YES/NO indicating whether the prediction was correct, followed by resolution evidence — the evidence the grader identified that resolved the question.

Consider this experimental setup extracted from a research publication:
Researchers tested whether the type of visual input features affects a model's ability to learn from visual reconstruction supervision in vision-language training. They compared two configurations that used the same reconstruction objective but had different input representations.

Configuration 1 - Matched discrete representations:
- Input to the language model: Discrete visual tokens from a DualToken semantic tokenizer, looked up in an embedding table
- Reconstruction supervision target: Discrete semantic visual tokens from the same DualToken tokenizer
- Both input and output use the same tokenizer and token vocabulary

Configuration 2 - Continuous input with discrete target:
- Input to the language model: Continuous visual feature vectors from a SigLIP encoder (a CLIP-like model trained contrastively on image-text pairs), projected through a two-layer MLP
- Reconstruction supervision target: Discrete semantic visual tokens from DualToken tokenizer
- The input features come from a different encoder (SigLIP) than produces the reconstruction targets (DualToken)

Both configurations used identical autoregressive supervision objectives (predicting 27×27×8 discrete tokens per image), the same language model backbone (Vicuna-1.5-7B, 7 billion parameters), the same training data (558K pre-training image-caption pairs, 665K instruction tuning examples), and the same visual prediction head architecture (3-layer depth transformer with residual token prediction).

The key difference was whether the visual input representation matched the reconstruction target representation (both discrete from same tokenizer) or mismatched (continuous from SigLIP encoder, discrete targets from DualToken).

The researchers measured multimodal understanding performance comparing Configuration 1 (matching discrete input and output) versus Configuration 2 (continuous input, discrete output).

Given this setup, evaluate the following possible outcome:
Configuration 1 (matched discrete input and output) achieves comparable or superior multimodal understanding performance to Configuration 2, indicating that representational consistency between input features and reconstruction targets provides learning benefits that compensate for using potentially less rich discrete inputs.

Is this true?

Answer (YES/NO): NO